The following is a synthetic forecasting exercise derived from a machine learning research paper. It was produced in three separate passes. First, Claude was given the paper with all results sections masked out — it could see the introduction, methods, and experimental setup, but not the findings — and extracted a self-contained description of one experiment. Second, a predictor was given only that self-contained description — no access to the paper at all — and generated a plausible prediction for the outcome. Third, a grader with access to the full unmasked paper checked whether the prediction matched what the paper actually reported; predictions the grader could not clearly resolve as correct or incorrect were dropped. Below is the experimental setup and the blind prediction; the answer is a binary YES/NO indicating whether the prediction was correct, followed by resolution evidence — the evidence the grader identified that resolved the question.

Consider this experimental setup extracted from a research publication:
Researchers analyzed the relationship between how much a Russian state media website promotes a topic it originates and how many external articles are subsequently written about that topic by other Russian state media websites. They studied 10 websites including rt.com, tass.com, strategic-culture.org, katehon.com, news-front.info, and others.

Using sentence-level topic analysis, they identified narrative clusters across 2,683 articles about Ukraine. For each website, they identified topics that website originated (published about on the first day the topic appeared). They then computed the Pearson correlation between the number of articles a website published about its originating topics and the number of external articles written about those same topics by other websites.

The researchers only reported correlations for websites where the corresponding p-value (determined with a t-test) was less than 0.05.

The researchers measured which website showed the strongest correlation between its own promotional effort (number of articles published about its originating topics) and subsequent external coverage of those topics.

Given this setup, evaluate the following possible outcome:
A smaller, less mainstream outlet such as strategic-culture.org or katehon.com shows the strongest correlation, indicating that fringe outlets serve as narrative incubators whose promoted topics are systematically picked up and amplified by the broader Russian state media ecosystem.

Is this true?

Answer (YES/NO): YES